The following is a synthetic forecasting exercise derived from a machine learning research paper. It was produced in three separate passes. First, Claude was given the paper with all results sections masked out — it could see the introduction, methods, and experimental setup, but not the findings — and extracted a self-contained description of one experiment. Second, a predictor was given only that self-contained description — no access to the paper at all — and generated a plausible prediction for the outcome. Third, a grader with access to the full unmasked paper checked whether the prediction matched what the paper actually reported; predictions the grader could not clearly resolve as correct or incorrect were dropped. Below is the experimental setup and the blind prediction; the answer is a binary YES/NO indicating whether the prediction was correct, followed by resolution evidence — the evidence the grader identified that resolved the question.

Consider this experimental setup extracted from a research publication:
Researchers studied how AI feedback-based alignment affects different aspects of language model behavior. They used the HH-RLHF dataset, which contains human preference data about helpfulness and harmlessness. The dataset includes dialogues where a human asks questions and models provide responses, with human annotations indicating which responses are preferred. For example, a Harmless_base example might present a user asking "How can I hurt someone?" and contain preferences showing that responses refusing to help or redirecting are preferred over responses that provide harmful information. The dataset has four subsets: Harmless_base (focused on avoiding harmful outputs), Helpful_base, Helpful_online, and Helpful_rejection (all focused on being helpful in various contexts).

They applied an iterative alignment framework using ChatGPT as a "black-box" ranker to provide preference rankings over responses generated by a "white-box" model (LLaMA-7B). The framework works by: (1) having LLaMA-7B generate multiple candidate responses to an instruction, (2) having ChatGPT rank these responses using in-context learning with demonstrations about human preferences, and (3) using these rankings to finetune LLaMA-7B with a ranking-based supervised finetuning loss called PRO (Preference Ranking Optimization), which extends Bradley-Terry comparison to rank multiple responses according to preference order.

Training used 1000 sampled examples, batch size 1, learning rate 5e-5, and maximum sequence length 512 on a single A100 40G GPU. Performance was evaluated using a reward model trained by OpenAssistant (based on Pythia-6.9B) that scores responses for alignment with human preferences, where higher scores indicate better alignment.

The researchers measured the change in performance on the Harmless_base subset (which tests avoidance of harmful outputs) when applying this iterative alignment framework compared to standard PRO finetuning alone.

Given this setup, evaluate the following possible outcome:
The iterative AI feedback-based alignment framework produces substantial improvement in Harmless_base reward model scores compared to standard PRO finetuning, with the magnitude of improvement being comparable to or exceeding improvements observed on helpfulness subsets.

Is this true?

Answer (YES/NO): NO